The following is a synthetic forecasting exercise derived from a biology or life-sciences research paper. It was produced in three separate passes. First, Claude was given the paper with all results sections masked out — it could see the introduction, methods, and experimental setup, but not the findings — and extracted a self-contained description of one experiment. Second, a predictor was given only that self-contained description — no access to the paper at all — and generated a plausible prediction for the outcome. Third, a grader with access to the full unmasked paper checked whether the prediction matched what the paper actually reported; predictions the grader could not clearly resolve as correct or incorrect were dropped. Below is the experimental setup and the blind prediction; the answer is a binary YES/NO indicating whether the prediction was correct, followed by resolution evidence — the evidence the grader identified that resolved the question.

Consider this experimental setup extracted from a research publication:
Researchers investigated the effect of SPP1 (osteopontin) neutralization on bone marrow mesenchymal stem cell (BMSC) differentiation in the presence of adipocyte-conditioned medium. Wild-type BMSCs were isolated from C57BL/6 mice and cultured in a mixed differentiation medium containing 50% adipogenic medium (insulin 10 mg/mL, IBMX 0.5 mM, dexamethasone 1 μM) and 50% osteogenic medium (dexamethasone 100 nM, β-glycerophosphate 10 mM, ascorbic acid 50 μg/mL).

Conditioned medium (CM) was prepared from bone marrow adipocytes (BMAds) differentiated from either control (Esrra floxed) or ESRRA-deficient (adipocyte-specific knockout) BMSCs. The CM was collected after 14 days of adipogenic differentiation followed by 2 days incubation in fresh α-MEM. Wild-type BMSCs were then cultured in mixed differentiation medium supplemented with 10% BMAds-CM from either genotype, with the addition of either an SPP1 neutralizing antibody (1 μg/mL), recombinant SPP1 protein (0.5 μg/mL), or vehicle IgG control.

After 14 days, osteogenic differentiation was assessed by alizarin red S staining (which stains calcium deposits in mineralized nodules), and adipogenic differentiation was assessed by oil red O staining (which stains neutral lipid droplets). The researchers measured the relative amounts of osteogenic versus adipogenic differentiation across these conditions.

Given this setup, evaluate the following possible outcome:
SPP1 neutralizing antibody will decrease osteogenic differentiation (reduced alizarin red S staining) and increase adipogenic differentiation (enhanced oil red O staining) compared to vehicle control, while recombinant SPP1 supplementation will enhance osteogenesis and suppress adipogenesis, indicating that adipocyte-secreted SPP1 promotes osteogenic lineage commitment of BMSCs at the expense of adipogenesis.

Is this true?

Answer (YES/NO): YES